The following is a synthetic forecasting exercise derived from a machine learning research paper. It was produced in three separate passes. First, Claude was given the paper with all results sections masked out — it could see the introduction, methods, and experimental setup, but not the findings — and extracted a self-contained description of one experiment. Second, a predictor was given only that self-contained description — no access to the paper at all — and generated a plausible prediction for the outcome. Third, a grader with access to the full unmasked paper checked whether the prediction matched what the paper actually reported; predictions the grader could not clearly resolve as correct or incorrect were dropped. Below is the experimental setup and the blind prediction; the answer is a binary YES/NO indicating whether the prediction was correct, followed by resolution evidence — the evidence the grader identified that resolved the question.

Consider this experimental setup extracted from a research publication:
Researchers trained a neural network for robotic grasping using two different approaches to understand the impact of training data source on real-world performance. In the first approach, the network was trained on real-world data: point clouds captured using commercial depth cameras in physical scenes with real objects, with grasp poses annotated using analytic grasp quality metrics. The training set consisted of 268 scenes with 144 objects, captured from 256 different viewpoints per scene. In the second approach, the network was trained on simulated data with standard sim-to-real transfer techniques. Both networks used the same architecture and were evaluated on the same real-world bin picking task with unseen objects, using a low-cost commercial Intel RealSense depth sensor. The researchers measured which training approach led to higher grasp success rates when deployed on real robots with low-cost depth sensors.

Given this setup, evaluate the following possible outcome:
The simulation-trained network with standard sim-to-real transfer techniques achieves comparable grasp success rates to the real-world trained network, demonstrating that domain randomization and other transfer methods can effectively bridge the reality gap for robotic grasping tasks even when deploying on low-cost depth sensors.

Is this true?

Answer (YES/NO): NO